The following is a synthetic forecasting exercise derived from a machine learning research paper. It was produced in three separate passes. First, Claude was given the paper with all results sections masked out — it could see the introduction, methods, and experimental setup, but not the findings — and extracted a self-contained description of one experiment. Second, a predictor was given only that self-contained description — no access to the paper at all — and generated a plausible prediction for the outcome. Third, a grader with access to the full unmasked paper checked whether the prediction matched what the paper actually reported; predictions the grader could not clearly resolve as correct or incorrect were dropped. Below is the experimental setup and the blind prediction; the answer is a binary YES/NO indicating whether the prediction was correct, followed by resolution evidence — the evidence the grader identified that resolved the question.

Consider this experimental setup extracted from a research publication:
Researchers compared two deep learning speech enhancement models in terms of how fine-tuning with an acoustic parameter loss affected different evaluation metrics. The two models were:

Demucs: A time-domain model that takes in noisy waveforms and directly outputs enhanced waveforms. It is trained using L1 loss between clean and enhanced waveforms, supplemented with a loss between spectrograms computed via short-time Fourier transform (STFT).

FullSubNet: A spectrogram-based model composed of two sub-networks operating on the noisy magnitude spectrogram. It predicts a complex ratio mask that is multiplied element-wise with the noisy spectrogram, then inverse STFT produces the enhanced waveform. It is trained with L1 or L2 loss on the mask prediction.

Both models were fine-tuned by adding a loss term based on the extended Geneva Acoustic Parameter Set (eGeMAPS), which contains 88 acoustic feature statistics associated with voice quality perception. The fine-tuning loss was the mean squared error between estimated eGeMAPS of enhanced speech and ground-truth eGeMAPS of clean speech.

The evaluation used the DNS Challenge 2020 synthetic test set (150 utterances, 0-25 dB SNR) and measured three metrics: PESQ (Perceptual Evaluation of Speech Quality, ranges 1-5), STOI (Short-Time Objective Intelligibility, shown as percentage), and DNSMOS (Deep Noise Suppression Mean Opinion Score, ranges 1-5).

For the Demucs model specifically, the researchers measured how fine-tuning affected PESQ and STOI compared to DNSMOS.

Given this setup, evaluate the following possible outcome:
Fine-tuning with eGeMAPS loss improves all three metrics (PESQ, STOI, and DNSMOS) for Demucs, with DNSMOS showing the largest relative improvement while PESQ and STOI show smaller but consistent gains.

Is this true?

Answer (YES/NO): NO